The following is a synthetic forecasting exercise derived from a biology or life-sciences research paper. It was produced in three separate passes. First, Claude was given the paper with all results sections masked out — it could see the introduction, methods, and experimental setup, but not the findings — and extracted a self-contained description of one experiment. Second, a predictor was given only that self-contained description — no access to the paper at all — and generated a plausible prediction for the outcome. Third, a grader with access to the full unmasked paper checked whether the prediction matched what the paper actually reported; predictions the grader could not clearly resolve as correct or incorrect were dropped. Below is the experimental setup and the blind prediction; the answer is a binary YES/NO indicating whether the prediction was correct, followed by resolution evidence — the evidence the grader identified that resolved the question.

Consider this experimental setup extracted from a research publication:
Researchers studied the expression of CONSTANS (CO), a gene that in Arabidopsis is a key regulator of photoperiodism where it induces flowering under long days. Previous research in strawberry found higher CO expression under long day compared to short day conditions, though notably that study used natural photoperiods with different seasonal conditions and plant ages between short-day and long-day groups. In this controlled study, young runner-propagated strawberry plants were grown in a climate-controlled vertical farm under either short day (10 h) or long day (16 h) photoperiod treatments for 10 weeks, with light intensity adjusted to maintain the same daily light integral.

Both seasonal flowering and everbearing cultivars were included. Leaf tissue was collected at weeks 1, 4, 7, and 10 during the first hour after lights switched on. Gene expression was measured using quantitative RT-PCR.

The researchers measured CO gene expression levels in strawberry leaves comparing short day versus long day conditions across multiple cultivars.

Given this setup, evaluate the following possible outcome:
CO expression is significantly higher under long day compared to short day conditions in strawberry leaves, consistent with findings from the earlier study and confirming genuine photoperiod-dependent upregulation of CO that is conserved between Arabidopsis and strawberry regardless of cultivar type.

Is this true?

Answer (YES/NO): NO